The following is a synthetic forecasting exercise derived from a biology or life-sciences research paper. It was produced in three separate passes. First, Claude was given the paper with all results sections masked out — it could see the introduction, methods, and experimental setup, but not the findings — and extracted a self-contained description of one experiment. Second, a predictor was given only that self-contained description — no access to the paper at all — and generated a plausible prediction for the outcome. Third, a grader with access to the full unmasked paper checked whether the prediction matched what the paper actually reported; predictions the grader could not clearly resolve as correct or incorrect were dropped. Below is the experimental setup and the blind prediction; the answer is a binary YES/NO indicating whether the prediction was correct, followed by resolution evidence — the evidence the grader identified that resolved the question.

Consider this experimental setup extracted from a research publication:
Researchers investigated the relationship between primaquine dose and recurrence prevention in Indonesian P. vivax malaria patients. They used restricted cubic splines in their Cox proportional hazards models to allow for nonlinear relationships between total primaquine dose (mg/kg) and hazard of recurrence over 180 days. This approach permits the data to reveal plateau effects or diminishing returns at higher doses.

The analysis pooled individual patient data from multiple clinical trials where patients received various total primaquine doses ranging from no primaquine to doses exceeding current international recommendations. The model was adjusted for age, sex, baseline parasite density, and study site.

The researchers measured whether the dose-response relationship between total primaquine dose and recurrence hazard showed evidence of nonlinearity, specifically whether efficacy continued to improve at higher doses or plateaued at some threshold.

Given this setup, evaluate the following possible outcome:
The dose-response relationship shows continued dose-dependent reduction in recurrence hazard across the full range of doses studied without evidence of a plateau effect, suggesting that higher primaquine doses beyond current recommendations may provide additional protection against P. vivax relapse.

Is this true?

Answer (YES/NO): NO